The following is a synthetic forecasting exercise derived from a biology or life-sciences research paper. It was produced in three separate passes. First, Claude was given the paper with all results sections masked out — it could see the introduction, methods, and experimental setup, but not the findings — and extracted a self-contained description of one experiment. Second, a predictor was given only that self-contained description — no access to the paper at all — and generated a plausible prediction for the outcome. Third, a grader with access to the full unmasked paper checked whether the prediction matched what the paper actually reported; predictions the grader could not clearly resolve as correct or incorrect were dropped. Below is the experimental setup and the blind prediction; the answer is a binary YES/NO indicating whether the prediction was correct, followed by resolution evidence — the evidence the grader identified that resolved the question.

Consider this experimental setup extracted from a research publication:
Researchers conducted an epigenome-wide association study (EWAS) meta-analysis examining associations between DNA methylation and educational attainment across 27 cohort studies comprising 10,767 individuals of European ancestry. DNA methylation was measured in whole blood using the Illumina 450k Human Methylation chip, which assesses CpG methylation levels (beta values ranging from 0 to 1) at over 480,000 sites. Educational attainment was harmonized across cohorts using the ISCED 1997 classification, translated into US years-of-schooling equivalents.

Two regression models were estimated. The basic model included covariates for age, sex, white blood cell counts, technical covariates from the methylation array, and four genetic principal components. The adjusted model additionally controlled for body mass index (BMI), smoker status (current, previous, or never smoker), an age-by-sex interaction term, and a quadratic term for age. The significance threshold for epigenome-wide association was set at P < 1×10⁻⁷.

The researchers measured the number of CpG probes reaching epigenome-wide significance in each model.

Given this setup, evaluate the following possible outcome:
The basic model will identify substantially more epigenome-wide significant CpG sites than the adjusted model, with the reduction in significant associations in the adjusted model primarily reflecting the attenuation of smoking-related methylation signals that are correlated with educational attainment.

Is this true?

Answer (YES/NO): YES